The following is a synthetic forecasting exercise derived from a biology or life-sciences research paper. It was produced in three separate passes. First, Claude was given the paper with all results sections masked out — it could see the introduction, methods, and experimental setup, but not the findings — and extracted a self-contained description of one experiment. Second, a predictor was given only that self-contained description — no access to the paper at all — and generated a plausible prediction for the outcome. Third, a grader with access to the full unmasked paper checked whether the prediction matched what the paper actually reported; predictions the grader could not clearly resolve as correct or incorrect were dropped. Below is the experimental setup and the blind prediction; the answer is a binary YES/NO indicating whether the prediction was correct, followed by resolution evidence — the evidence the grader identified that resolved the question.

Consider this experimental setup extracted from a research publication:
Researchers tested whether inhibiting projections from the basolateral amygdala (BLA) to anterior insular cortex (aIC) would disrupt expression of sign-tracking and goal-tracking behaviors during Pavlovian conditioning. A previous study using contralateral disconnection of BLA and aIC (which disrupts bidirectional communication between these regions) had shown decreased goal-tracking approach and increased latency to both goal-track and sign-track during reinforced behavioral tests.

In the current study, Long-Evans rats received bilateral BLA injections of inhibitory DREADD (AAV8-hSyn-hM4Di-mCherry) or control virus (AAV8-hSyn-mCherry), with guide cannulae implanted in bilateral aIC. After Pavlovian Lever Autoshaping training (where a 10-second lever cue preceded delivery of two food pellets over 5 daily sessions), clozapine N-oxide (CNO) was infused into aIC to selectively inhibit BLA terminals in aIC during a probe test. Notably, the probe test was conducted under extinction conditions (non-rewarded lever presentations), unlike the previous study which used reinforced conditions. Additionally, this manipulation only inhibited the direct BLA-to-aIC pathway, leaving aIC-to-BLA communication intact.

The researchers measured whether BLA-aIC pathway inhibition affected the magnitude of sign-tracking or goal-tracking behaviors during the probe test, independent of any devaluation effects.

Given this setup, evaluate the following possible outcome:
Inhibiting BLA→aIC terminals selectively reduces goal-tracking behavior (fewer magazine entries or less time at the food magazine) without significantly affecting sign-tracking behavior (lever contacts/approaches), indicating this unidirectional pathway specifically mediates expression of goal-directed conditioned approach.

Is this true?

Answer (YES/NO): NO